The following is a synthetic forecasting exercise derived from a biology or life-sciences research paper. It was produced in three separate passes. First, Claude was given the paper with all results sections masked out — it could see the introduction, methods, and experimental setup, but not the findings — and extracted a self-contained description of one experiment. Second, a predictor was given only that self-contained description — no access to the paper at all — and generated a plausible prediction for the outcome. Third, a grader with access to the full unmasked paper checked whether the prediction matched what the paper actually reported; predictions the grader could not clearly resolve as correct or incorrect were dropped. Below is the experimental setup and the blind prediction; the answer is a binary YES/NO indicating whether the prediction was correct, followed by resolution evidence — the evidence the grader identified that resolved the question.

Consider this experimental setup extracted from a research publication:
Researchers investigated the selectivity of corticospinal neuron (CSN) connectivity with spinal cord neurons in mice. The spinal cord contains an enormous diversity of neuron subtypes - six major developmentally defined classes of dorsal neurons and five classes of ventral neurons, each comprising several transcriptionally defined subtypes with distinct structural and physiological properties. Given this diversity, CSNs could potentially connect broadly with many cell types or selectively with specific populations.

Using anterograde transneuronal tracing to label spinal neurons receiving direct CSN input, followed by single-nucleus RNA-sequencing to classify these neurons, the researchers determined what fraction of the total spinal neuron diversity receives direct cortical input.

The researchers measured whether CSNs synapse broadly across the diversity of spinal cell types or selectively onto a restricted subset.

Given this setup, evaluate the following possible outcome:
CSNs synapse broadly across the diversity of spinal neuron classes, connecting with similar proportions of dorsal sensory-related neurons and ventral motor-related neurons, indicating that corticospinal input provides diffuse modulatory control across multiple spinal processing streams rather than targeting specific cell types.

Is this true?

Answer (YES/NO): NO